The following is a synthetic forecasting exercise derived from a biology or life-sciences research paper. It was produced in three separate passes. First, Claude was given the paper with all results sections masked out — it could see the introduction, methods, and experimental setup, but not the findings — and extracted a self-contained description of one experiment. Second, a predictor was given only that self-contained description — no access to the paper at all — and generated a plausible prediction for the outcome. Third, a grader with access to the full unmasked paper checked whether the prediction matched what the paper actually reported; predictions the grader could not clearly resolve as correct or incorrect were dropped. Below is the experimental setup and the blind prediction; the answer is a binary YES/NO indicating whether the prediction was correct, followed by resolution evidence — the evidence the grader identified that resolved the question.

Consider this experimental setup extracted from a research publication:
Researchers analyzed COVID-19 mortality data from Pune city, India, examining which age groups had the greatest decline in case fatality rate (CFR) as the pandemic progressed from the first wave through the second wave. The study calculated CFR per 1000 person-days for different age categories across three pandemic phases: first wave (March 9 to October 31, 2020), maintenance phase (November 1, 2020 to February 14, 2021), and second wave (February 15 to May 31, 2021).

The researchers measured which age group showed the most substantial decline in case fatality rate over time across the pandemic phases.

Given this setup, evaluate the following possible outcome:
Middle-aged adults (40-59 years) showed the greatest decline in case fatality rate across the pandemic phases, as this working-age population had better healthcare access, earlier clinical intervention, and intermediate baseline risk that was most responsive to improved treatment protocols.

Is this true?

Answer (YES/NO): NO